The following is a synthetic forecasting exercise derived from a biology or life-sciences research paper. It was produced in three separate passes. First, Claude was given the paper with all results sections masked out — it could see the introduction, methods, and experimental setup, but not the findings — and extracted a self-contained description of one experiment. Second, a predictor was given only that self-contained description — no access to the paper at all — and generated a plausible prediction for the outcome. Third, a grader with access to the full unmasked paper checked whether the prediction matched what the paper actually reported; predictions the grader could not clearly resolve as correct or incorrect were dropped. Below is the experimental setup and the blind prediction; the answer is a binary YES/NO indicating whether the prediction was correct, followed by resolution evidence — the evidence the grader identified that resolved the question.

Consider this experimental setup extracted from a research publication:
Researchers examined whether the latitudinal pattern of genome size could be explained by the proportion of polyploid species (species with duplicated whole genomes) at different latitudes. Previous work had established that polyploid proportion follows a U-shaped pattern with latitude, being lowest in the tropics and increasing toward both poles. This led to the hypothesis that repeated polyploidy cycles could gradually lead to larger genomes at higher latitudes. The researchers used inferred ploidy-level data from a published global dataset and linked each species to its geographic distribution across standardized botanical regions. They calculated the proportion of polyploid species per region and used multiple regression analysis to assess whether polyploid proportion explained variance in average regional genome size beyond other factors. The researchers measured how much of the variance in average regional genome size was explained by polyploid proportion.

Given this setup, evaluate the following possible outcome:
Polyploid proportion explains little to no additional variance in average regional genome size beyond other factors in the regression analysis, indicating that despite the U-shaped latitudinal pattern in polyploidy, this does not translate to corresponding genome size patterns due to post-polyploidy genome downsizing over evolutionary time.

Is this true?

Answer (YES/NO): YES